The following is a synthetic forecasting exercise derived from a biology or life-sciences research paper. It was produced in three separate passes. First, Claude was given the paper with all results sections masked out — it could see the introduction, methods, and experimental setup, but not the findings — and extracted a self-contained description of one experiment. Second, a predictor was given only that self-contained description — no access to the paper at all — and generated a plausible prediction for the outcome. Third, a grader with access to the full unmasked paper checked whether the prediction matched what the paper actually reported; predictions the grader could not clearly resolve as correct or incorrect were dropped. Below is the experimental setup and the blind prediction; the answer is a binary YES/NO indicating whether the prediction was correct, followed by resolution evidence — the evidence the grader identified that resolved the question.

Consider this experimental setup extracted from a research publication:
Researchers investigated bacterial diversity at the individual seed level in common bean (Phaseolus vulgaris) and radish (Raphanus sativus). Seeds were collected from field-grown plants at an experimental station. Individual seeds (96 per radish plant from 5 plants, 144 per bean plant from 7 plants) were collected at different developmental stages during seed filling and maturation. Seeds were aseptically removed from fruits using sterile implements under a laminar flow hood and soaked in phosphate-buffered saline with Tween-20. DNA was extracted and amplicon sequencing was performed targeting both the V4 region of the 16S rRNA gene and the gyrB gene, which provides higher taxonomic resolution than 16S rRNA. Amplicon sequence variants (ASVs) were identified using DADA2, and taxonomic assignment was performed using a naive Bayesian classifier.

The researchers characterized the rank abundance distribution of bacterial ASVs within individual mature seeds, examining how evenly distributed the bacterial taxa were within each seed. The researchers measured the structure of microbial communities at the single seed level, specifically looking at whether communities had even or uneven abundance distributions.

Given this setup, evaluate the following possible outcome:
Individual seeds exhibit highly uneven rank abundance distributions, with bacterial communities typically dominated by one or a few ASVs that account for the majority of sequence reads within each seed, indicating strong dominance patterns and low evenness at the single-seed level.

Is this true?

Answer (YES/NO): YES